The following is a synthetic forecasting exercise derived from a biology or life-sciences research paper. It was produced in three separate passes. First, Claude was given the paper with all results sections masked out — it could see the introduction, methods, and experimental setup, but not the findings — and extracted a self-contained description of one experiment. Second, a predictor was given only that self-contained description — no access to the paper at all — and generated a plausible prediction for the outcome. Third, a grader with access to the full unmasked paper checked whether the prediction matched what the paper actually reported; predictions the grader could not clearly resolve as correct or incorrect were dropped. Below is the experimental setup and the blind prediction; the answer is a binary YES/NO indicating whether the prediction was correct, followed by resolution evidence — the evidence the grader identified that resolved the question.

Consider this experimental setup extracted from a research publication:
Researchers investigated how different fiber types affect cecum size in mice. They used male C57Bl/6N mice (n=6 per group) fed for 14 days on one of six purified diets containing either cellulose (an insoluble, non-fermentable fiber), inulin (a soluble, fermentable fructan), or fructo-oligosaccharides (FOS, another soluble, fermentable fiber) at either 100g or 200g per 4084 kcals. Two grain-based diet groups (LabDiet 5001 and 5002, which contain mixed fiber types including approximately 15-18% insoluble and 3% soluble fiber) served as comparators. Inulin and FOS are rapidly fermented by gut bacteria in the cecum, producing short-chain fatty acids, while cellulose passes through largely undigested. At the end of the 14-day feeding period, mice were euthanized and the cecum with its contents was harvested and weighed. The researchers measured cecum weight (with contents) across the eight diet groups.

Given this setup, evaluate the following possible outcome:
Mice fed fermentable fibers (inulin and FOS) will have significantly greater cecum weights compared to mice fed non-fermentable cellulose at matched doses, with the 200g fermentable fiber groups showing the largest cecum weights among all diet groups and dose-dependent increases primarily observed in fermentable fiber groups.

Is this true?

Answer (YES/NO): NO